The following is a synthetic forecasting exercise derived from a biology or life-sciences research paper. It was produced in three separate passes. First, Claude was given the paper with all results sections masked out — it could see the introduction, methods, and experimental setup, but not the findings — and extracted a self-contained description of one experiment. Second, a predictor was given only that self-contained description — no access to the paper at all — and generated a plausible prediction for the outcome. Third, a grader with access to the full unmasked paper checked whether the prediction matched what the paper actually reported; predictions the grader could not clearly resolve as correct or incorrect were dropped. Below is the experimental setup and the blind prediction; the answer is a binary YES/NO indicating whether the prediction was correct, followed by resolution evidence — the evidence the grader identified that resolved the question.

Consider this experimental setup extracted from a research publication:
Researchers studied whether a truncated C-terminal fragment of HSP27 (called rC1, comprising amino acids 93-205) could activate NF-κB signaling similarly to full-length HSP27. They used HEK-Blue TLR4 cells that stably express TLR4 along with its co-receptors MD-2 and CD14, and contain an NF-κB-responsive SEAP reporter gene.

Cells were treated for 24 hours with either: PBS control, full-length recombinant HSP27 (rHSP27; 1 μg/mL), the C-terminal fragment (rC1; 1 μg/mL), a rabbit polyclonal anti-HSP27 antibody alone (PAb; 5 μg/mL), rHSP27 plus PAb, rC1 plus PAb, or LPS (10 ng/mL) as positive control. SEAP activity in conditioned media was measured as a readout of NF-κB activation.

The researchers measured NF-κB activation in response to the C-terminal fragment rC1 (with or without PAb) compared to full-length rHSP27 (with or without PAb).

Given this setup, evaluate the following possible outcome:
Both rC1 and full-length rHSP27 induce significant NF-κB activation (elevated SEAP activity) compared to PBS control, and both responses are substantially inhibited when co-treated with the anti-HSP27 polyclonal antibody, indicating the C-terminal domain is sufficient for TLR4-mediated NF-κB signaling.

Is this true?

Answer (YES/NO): NO